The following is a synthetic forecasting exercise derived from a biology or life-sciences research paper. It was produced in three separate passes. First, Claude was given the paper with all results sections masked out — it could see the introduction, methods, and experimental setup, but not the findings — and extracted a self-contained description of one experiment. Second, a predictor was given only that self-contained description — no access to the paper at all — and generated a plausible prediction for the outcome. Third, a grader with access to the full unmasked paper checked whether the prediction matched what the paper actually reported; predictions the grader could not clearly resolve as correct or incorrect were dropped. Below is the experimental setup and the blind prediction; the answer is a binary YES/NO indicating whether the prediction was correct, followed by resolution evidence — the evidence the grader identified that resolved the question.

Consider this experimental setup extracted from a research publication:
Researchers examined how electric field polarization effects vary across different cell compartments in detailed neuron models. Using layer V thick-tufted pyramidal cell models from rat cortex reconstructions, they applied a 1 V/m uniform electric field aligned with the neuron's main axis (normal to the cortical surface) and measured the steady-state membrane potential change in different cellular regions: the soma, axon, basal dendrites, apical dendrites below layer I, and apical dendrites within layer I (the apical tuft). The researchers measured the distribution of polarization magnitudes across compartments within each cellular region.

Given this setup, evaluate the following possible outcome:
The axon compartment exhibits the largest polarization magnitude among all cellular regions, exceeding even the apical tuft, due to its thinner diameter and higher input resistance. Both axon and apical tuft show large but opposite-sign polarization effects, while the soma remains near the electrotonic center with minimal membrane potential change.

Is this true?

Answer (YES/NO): NO